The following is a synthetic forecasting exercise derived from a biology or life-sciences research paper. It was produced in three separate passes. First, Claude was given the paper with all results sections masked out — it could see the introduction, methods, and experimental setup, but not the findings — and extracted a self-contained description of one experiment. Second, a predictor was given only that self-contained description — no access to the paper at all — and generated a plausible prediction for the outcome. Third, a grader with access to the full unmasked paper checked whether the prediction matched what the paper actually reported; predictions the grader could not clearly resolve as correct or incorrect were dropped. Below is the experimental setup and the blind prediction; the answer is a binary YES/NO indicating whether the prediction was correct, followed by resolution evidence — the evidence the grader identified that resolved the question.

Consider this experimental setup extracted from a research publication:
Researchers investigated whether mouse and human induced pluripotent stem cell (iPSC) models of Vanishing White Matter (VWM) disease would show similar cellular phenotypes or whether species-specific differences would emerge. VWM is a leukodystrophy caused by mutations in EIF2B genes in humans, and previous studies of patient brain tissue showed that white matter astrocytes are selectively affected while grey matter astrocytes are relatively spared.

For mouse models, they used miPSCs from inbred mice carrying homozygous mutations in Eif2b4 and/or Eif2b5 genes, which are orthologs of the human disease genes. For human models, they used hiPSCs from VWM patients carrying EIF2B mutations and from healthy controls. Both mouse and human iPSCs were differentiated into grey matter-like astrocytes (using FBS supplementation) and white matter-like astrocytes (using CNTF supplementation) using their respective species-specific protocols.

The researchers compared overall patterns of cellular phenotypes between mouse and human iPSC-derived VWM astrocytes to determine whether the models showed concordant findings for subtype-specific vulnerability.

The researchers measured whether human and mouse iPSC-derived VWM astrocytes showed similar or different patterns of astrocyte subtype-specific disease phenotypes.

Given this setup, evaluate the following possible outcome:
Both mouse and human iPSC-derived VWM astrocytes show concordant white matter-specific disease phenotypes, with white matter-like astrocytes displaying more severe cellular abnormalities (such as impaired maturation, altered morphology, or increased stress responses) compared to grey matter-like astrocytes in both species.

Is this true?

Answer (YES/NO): YES